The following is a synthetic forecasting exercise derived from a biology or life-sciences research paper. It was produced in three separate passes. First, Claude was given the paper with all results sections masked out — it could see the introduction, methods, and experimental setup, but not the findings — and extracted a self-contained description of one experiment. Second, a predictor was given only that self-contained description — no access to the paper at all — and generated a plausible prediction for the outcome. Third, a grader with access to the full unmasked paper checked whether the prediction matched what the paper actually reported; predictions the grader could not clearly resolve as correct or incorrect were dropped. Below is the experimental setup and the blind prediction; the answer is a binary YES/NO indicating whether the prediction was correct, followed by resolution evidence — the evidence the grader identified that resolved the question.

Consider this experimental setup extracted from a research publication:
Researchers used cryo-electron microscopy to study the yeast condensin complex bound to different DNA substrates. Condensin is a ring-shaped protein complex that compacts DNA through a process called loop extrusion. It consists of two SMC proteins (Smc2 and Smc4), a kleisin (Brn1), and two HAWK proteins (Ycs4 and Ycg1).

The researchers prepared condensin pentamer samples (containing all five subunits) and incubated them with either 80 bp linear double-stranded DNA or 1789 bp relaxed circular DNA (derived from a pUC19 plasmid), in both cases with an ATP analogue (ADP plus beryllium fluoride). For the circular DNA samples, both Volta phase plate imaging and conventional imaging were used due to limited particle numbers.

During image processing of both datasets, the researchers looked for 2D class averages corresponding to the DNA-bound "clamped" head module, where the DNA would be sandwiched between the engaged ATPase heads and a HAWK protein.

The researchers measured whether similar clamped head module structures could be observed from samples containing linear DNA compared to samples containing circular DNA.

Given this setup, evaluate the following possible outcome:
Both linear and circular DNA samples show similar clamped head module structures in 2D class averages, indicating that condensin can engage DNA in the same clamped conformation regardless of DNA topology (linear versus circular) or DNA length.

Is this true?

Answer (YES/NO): YES